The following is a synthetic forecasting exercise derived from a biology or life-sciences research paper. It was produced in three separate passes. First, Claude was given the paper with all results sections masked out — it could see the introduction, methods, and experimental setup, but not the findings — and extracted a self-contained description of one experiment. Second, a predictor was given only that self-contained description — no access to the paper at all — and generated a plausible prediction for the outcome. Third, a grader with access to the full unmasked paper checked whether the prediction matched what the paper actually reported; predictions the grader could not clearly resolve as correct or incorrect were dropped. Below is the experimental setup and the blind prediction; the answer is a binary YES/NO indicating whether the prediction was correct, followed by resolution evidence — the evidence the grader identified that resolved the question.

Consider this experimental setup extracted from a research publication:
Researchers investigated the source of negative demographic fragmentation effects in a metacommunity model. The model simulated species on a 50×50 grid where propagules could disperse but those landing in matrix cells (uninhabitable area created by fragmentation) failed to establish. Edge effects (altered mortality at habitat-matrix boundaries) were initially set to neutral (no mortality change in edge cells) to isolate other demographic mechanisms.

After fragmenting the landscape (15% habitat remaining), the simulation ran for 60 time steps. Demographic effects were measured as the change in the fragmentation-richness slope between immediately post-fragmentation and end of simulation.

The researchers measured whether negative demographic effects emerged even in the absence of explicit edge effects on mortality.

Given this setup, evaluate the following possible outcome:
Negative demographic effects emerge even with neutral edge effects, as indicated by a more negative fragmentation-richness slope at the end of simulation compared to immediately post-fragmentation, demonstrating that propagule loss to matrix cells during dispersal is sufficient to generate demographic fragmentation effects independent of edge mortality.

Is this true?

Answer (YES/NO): YES